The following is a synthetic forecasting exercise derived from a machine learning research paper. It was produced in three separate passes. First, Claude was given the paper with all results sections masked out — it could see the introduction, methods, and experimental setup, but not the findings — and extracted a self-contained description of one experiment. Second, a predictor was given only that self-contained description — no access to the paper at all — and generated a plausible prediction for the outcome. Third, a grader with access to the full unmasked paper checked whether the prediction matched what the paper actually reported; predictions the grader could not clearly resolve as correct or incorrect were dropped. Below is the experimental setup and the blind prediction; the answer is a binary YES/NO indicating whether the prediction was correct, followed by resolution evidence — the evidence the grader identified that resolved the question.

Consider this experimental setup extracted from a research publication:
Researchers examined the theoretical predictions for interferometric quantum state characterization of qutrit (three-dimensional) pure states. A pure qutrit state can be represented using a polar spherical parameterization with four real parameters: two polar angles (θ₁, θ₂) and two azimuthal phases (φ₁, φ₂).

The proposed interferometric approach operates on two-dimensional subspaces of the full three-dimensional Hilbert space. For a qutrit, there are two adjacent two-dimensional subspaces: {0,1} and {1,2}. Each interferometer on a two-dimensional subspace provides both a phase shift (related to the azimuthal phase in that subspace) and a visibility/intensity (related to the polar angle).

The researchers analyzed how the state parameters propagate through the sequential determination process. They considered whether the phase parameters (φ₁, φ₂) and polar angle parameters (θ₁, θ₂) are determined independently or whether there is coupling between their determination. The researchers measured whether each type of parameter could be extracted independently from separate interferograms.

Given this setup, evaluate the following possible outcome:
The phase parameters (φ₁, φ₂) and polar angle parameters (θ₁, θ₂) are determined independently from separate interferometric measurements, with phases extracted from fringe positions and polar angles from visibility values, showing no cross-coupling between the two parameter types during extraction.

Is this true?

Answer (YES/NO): YES